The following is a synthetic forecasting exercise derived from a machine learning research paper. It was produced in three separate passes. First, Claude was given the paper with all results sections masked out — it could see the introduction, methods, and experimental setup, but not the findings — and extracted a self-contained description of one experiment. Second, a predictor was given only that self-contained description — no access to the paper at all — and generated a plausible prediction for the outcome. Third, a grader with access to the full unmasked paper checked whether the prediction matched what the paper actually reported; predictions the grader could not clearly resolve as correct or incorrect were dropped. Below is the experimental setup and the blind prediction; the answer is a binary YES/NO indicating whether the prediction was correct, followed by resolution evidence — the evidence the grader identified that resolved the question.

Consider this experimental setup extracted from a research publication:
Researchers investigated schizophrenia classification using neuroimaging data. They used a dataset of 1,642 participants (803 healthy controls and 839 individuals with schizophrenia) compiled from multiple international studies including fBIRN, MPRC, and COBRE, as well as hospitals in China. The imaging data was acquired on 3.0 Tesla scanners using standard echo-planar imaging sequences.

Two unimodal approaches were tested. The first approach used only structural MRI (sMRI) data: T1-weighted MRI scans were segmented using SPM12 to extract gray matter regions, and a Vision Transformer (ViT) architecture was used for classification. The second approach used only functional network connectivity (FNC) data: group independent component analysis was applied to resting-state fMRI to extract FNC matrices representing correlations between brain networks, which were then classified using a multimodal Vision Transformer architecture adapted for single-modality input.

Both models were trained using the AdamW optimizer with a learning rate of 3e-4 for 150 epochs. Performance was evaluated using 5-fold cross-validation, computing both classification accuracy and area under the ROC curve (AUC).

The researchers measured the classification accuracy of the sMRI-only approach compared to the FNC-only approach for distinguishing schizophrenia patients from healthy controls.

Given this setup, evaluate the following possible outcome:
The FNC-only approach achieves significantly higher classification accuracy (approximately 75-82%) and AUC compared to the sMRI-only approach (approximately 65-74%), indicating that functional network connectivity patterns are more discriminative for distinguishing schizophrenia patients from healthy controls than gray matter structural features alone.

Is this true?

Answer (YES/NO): NO